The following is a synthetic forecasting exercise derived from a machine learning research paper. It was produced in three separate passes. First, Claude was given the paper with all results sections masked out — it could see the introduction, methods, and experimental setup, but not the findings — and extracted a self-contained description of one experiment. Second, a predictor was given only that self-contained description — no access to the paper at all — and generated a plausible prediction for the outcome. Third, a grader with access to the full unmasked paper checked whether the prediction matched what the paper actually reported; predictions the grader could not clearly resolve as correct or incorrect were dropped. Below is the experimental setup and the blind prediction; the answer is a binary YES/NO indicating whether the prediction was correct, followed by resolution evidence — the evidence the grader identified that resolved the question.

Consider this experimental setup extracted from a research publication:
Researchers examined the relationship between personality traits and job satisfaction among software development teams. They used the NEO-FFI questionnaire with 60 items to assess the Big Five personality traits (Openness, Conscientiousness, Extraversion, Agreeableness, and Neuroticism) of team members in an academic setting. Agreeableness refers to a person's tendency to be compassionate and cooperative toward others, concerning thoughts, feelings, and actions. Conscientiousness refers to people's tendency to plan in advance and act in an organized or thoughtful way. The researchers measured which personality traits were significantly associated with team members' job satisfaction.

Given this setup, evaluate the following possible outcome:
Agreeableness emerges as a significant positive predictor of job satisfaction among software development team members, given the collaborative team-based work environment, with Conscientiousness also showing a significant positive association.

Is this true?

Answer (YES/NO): YES